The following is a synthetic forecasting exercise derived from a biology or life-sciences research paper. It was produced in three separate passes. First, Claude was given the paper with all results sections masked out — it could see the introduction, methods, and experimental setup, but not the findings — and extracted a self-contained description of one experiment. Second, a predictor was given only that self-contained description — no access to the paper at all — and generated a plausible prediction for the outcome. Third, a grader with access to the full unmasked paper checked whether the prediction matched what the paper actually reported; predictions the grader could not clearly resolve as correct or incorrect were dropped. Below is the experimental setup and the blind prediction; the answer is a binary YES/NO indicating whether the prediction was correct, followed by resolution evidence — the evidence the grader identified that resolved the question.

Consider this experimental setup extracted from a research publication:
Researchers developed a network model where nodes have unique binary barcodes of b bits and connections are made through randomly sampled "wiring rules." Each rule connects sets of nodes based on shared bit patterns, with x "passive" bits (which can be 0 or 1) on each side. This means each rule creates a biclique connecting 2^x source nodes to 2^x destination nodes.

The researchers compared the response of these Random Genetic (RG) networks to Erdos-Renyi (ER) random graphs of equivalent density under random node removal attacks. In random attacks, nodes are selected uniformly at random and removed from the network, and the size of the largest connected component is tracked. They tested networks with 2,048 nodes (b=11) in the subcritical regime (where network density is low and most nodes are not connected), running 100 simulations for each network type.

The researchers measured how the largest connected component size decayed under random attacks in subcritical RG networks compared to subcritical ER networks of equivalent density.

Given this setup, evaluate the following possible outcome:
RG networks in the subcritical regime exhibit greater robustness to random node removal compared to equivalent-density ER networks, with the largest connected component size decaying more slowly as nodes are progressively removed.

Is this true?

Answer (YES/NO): YES